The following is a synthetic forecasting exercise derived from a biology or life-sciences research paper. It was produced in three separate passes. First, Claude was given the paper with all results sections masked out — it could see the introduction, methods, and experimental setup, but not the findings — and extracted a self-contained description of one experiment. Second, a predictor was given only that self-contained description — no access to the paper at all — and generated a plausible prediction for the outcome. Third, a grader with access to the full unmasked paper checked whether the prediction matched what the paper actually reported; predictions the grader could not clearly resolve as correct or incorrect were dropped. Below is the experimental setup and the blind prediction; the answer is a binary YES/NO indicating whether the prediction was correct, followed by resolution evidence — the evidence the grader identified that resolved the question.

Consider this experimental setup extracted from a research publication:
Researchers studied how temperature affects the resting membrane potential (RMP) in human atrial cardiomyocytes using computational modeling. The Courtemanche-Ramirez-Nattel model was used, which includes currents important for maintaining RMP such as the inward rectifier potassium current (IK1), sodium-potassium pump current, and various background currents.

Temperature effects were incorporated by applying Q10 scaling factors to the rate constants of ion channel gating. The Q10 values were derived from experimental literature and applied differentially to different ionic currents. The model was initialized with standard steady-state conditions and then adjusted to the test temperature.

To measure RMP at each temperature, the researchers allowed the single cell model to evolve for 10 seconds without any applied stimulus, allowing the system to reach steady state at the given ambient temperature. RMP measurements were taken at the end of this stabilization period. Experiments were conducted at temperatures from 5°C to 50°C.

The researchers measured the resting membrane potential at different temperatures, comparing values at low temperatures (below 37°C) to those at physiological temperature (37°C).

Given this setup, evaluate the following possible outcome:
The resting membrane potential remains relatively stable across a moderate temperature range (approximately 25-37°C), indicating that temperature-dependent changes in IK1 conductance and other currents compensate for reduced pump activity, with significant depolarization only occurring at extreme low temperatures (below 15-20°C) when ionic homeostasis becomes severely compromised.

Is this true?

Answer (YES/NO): NO